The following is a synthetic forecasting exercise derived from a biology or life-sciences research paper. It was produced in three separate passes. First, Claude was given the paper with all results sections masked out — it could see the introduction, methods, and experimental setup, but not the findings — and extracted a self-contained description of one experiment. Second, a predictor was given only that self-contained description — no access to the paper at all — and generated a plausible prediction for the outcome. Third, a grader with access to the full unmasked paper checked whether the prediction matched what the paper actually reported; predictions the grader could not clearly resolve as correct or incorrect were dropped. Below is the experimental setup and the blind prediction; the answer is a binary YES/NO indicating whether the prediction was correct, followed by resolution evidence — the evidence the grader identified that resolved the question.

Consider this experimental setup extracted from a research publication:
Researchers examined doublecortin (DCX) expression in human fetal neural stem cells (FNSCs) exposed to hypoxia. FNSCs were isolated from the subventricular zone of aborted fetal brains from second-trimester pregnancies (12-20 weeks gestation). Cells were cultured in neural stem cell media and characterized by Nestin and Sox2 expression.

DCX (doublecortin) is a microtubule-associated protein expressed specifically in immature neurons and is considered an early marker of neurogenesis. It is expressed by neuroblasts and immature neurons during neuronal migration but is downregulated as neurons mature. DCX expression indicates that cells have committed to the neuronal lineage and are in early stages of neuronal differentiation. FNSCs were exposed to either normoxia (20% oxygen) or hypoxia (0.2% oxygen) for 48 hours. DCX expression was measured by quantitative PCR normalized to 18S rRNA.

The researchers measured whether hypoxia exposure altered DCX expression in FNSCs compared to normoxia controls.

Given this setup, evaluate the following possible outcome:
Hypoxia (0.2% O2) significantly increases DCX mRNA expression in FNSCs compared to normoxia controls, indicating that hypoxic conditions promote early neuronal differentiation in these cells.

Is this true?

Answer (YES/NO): NO